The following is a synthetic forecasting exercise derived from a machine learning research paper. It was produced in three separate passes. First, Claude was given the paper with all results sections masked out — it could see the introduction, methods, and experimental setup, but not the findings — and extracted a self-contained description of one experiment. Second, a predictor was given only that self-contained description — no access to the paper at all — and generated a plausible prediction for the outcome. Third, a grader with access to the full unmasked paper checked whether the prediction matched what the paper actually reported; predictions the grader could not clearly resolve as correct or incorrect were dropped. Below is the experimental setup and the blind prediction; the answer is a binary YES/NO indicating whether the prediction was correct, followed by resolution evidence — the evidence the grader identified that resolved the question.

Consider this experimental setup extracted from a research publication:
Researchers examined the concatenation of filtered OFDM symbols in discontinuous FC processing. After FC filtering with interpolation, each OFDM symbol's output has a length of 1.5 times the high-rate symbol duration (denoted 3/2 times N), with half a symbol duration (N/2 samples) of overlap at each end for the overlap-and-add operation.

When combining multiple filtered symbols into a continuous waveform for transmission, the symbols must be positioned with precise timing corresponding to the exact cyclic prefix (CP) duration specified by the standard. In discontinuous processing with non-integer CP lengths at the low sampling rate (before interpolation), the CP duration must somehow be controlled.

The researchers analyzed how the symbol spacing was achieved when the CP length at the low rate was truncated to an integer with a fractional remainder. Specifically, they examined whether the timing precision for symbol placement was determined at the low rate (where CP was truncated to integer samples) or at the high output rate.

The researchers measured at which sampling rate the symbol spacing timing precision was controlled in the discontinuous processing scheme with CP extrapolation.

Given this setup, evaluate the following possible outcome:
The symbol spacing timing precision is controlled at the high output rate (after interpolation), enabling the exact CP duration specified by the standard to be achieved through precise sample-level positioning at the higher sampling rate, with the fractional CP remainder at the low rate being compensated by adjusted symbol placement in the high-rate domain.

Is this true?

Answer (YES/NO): YES